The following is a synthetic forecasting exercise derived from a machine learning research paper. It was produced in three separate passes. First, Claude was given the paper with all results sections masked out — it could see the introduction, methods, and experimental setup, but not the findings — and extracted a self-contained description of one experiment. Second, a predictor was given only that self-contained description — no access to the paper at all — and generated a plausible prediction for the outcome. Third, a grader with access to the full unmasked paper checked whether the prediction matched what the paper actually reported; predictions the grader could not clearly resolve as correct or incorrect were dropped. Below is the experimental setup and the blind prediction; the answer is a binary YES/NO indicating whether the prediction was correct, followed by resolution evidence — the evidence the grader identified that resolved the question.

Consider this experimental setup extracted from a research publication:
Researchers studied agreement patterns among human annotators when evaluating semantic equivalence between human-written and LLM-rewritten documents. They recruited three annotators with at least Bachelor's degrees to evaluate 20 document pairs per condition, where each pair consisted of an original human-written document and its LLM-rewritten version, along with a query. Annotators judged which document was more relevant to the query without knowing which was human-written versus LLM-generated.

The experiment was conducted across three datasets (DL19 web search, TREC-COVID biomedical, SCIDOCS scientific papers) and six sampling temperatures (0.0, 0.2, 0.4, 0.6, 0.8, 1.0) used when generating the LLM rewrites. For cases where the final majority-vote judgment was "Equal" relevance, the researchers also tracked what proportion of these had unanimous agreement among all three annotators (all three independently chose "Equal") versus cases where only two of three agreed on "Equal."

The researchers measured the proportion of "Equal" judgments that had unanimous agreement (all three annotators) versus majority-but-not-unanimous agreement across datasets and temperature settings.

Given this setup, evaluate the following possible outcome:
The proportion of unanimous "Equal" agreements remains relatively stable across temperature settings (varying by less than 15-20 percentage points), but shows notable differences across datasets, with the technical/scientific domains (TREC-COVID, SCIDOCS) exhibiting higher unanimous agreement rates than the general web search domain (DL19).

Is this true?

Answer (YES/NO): NO